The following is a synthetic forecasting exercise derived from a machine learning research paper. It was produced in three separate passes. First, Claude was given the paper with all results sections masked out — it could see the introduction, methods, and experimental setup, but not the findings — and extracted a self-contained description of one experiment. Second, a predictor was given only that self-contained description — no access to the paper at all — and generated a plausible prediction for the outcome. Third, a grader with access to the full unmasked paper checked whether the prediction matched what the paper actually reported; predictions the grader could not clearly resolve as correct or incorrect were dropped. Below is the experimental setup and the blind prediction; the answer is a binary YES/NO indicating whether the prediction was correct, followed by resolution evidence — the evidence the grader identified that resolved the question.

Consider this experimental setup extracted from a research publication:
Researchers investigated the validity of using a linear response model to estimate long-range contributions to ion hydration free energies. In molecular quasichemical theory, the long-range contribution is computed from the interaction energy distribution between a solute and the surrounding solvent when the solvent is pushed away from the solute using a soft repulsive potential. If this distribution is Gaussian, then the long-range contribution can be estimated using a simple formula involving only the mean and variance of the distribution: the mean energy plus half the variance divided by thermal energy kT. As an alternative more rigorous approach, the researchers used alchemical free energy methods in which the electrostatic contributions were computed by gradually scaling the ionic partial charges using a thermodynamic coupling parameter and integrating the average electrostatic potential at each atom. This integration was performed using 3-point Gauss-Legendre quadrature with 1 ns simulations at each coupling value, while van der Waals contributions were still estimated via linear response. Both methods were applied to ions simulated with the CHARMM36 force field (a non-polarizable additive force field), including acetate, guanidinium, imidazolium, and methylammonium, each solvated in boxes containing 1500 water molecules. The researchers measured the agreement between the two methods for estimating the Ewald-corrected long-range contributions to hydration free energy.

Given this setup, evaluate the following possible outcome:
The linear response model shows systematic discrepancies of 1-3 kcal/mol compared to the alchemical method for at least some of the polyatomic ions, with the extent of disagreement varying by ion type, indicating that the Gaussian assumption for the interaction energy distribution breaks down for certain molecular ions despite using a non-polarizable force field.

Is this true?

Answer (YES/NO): NO